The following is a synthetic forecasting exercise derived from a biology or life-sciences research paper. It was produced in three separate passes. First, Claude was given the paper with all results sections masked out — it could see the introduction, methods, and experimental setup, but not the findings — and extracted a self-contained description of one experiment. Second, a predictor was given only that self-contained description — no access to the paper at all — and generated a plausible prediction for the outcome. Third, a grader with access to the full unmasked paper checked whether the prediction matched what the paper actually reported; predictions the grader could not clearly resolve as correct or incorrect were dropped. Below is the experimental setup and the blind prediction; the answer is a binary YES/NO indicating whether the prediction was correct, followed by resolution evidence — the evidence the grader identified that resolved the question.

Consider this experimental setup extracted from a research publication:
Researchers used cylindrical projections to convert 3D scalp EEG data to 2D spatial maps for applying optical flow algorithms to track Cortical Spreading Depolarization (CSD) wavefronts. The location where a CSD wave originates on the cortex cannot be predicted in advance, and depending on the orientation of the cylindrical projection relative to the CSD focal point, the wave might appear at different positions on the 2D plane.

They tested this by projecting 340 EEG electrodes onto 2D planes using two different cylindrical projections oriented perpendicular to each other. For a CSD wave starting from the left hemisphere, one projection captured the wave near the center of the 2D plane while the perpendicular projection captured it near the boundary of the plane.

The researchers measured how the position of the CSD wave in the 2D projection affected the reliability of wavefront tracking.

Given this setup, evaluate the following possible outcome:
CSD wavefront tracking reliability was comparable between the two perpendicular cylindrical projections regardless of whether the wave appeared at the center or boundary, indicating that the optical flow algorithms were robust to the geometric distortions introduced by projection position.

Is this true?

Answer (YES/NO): NO